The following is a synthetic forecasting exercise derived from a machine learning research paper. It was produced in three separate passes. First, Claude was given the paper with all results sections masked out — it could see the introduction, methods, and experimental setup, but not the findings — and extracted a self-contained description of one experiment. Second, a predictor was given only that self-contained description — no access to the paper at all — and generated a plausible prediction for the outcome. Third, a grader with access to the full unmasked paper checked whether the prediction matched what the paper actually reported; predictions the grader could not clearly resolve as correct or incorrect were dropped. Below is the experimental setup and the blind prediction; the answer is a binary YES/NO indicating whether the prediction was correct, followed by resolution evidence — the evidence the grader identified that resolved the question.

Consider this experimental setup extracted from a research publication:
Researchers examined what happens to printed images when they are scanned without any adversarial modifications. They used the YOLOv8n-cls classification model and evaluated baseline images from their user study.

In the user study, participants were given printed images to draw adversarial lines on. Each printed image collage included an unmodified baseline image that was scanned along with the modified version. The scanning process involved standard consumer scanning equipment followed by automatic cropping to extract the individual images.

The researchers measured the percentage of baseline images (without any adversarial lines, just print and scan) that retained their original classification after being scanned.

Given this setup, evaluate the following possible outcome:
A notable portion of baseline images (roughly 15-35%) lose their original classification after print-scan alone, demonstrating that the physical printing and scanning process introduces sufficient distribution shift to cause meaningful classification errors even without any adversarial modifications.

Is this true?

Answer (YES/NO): NO